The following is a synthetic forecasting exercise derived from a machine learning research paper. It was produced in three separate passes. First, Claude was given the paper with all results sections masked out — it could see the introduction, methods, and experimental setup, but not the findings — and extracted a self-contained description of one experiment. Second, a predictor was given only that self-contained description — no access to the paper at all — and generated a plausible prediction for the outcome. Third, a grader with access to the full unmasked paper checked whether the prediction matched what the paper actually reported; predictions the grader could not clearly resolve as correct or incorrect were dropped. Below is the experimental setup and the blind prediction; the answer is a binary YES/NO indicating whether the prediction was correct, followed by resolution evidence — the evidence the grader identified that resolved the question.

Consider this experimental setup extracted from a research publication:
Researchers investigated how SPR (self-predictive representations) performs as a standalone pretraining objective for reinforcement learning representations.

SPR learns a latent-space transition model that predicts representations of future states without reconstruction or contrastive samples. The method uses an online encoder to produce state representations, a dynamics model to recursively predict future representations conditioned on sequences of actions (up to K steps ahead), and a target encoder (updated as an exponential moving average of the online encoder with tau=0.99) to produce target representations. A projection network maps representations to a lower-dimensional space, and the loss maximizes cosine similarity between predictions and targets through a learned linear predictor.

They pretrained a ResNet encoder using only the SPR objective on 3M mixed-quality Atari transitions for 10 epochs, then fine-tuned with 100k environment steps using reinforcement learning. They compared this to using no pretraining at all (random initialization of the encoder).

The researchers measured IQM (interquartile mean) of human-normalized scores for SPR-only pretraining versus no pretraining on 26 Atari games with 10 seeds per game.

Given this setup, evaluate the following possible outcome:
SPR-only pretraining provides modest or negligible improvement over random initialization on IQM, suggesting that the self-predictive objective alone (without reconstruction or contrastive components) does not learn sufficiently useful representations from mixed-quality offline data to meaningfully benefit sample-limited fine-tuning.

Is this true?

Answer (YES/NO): NO